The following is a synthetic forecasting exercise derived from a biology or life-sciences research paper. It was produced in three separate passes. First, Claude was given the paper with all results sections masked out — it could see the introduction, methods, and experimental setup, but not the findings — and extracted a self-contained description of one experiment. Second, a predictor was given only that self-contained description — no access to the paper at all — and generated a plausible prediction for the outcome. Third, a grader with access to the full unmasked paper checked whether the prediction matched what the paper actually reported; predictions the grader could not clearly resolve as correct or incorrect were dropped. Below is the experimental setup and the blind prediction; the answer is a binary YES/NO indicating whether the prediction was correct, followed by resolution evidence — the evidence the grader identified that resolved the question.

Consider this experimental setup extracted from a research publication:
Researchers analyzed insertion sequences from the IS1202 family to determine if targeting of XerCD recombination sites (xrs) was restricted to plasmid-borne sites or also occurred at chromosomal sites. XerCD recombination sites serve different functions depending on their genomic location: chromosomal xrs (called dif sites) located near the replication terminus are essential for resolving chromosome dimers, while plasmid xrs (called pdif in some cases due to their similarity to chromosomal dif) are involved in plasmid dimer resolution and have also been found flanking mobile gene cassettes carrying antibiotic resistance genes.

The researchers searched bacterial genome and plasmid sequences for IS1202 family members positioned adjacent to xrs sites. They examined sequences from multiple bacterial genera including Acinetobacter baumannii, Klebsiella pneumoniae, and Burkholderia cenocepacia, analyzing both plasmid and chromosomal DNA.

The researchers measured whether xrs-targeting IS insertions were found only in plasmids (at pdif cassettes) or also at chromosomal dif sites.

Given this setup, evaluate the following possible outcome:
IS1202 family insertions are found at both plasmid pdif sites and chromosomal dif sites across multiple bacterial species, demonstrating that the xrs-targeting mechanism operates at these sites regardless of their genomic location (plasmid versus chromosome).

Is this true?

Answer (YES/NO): YES